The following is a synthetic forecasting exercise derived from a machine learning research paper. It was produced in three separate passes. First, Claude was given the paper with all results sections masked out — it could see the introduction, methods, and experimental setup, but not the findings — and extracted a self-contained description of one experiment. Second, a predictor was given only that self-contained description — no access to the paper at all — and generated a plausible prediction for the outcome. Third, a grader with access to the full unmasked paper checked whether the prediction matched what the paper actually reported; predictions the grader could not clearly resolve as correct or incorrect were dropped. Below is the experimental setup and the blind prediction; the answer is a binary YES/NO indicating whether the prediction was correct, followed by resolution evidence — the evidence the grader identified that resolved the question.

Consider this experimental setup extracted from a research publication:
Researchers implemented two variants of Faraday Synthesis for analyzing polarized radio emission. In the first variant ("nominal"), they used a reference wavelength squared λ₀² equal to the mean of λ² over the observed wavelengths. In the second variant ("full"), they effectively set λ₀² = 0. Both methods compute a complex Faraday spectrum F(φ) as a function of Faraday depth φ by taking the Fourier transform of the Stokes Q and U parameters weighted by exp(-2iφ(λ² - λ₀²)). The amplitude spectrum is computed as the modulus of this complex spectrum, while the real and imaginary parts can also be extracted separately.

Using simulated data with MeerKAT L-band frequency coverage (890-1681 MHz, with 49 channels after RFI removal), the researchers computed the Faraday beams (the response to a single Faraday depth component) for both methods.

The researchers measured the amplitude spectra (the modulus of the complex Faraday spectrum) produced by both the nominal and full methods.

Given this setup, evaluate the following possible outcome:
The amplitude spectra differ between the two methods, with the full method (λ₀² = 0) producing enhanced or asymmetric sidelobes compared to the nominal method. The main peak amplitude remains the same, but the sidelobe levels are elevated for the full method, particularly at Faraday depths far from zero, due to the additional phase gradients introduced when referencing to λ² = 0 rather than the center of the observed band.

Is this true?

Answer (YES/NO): NO